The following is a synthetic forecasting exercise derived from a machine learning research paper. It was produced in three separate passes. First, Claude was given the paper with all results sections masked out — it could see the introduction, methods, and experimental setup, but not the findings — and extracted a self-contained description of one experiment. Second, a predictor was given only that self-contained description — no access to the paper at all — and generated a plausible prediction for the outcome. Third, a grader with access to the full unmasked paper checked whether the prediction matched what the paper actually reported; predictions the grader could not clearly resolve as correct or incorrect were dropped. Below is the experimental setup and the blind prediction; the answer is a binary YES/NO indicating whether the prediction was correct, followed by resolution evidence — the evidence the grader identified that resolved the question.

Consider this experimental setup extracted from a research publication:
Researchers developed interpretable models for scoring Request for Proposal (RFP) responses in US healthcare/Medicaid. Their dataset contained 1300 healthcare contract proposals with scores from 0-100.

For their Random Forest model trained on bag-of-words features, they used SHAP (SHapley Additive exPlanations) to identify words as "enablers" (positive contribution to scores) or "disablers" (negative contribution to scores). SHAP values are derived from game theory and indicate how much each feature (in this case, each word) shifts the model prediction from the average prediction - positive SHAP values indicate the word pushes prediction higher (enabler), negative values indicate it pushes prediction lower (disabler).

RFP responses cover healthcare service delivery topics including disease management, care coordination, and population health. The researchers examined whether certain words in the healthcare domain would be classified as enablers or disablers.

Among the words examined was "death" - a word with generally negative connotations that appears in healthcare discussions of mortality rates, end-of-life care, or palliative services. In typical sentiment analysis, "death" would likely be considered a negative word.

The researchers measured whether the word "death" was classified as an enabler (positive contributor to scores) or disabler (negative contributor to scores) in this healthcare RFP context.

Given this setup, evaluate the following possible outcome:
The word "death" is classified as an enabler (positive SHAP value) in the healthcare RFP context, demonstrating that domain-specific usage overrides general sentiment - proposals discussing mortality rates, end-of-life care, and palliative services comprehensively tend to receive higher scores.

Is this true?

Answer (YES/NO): YES